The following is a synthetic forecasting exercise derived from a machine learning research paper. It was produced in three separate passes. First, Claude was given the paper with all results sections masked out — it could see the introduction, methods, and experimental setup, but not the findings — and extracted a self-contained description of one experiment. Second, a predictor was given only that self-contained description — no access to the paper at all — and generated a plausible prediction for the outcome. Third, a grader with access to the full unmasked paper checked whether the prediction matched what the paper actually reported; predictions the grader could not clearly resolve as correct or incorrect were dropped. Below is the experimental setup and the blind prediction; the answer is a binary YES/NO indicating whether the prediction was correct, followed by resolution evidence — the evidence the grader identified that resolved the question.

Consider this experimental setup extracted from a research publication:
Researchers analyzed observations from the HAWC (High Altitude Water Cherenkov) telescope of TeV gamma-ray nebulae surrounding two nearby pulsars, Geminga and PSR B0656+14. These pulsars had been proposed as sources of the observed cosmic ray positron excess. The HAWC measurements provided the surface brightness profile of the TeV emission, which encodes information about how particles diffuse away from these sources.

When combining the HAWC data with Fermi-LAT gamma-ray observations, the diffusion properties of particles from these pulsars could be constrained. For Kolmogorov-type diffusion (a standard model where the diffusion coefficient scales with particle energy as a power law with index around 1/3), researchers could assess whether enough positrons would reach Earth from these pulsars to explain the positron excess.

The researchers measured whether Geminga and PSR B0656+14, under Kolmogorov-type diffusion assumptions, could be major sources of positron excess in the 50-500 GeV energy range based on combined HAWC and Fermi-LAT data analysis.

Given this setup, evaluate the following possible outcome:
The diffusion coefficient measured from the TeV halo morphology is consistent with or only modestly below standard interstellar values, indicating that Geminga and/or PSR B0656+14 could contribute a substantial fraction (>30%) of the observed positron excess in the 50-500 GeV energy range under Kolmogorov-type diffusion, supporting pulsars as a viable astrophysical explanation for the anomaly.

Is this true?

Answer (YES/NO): NO